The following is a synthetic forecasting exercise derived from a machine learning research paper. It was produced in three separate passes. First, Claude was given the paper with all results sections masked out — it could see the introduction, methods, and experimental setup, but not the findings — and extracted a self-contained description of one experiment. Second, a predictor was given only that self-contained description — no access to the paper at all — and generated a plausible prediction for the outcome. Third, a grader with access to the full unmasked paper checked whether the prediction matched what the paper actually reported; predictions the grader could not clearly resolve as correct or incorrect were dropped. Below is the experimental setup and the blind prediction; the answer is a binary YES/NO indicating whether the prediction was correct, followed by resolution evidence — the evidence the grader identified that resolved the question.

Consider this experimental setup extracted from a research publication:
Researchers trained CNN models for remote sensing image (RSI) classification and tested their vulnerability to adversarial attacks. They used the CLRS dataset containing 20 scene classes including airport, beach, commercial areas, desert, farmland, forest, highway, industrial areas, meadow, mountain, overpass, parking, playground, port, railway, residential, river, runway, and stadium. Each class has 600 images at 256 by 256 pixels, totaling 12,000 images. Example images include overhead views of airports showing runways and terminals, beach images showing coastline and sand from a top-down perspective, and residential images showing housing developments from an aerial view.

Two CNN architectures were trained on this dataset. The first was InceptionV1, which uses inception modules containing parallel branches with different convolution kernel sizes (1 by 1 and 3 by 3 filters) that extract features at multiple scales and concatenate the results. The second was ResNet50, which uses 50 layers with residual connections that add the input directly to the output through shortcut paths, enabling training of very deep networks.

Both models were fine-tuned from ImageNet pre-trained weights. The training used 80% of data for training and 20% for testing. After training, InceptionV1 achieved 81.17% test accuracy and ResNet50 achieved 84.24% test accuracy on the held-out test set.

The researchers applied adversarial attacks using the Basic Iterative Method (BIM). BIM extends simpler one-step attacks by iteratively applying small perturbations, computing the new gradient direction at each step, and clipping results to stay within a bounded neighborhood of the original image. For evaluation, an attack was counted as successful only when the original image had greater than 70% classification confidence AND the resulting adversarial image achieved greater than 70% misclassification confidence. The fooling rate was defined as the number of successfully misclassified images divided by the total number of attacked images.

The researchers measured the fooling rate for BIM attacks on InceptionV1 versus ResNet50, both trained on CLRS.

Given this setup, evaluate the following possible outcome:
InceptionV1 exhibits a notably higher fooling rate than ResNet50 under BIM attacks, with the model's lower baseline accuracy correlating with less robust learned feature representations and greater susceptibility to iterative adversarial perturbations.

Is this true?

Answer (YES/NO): NO